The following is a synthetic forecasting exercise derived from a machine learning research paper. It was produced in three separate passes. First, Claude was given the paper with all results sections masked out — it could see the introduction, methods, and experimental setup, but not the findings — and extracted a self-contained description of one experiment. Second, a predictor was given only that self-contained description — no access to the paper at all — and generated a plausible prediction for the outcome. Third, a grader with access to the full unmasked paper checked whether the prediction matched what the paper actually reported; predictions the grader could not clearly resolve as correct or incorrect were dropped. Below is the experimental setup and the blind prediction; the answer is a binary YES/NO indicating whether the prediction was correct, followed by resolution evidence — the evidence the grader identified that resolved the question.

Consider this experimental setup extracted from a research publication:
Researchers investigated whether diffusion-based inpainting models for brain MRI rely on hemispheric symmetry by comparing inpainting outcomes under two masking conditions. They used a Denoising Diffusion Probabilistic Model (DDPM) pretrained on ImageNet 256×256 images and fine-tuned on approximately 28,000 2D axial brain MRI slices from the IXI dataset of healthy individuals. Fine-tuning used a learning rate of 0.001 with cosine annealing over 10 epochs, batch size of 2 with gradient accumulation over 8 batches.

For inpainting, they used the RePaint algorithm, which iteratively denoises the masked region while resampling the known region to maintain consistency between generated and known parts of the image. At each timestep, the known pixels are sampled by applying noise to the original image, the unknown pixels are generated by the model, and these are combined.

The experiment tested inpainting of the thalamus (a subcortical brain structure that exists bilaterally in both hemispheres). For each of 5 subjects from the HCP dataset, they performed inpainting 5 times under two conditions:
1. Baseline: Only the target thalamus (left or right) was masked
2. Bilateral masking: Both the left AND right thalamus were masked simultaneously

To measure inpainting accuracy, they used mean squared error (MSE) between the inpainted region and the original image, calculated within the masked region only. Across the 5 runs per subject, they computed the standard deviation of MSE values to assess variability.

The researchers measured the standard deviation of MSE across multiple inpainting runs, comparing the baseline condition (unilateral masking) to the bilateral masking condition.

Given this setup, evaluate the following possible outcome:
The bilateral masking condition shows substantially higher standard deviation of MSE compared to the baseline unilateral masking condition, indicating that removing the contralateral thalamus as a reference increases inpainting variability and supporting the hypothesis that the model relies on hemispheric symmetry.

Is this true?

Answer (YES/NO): YES